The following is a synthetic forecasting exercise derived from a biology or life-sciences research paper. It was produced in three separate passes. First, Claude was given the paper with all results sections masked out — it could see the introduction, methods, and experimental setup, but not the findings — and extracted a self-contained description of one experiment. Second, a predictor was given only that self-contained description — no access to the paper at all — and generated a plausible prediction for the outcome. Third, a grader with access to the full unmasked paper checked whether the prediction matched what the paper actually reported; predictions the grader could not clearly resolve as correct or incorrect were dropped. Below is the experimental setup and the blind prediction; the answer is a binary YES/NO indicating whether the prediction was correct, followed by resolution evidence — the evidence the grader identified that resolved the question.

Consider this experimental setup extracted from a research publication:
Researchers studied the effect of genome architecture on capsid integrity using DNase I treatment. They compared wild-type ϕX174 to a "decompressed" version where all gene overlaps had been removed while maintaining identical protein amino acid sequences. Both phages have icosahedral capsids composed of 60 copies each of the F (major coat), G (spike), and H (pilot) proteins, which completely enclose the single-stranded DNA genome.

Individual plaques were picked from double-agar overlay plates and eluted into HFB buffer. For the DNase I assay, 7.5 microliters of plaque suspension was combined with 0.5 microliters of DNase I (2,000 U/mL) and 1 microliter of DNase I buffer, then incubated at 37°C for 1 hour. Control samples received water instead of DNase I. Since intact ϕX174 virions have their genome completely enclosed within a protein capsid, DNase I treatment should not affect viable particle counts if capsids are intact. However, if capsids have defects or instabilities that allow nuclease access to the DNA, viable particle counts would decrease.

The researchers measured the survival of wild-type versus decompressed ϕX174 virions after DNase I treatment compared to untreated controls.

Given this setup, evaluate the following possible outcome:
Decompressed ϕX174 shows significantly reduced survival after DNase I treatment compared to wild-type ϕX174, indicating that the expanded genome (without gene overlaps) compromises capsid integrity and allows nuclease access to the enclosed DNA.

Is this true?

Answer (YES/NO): NO